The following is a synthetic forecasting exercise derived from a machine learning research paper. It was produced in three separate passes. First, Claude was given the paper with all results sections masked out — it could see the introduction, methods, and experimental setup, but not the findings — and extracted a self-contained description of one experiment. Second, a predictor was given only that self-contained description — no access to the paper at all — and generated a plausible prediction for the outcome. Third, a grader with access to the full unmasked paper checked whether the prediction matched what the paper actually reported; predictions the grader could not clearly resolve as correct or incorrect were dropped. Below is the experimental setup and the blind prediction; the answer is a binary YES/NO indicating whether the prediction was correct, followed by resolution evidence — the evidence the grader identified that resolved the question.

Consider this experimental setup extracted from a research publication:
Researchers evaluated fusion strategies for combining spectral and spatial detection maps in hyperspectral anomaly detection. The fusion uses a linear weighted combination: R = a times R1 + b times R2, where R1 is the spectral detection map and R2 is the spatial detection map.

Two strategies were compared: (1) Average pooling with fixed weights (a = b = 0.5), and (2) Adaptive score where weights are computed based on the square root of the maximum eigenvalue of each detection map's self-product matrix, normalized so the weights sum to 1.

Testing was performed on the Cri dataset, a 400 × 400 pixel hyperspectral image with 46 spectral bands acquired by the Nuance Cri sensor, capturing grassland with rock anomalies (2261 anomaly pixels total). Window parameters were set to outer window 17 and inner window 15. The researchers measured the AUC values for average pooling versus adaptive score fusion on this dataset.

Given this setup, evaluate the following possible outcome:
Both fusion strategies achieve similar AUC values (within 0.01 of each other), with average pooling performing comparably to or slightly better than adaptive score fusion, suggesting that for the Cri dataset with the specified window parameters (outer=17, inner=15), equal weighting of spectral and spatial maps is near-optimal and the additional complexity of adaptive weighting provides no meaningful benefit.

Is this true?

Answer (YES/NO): NO